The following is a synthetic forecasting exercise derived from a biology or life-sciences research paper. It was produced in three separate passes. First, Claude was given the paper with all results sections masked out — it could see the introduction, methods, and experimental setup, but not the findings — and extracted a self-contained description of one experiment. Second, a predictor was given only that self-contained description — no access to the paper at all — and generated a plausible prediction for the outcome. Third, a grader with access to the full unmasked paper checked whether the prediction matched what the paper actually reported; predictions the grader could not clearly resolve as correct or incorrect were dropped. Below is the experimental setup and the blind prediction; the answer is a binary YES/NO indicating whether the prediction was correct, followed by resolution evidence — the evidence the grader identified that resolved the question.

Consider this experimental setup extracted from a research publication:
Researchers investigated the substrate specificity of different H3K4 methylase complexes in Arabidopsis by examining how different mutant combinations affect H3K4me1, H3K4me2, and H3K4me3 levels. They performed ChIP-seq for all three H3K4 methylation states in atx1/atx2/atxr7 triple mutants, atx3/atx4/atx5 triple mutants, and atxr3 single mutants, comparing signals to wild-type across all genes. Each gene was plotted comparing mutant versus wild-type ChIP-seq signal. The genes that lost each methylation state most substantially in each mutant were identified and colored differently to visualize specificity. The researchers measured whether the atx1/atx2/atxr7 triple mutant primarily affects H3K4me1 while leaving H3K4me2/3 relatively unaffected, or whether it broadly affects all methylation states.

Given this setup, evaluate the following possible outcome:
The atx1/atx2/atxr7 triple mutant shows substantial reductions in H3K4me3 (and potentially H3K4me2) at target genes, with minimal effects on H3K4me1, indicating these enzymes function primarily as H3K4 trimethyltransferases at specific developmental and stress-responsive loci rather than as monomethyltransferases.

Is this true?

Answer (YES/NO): NO